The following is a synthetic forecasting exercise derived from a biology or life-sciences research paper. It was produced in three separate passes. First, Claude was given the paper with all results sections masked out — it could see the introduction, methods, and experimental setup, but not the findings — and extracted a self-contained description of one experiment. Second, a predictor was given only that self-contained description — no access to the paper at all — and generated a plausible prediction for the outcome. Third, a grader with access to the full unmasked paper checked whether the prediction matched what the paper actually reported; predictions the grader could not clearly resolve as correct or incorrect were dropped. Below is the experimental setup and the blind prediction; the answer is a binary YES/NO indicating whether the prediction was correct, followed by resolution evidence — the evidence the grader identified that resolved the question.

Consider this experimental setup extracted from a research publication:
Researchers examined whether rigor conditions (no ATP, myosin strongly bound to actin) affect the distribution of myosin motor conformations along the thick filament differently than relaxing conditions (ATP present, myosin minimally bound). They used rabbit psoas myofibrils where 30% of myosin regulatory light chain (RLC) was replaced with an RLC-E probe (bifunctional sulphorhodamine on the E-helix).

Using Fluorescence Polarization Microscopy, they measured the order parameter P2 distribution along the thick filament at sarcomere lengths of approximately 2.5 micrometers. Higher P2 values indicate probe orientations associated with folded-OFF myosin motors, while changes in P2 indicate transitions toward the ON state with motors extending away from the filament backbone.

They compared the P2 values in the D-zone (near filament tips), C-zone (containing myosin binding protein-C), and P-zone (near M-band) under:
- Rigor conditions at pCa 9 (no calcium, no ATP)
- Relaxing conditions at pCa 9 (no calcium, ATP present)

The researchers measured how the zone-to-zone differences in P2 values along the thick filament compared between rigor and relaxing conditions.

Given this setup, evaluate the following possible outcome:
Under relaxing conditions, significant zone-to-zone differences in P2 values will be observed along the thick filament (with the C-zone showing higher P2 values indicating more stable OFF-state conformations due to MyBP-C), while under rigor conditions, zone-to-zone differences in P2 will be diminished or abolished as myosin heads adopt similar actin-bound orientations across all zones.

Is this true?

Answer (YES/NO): NO